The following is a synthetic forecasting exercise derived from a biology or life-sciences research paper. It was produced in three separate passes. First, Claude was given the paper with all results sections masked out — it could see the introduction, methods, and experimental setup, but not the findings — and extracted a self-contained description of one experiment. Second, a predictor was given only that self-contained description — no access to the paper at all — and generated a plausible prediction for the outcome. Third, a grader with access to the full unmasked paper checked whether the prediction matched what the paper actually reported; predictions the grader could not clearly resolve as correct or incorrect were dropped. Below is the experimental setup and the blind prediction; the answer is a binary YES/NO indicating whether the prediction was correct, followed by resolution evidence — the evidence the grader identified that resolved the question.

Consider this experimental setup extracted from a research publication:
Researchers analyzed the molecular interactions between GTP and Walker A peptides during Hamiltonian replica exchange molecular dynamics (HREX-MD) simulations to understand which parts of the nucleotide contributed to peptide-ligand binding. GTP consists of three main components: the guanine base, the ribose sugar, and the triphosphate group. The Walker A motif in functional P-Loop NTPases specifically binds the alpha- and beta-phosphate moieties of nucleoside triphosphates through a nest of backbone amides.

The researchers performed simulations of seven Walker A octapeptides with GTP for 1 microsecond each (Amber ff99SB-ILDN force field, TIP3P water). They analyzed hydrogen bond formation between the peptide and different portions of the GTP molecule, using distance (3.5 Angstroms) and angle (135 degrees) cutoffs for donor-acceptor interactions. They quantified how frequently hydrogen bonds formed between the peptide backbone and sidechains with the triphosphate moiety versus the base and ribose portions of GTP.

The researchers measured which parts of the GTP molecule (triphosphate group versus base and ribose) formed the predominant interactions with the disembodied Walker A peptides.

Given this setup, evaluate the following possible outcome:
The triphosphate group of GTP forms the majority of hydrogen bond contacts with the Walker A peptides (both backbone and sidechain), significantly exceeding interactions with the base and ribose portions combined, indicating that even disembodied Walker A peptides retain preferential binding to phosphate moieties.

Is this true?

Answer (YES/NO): NO